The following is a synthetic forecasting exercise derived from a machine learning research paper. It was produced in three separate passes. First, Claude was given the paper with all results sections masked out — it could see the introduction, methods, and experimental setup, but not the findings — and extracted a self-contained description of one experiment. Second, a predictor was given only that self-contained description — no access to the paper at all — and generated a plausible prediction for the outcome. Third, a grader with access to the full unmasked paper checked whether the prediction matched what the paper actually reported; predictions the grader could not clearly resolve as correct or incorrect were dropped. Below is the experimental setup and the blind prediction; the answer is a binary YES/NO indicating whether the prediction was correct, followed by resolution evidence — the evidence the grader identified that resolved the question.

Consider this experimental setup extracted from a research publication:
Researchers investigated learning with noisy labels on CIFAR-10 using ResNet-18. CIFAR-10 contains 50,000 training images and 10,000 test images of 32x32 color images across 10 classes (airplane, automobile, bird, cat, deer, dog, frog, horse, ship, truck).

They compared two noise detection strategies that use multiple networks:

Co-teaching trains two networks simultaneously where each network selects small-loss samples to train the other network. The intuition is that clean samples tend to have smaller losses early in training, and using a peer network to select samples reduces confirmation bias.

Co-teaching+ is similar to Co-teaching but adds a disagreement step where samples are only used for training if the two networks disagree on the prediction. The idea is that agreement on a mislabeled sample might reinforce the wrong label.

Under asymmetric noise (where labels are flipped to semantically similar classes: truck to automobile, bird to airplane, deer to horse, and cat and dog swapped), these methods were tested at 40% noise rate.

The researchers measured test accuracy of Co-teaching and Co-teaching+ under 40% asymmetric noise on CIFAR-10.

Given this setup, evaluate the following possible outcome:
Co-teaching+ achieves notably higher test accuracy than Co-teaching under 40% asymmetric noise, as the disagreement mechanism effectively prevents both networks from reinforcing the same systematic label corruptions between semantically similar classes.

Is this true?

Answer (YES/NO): NO